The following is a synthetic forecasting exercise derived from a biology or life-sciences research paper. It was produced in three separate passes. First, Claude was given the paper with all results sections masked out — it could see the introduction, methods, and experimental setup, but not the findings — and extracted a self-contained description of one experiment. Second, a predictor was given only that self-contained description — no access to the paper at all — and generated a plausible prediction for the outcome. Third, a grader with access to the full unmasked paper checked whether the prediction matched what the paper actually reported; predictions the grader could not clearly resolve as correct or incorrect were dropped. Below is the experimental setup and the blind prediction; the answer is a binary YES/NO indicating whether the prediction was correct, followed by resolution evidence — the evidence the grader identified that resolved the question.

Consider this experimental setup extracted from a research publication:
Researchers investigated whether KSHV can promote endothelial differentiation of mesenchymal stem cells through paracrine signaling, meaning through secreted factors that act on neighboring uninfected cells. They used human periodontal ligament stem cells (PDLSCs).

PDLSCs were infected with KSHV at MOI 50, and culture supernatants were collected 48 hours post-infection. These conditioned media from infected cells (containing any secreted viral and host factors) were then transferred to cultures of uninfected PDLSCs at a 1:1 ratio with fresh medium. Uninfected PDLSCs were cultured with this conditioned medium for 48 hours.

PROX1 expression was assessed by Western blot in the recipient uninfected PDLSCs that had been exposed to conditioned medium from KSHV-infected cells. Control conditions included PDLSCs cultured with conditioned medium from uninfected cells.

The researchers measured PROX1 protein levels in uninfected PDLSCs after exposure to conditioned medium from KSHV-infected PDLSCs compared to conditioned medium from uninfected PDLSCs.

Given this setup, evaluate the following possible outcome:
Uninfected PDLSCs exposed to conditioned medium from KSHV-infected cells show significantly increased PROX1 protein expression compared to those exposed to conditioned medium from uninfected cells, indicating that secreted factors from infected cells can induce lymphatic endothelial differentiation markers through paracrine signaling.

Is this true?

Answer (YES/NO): YES